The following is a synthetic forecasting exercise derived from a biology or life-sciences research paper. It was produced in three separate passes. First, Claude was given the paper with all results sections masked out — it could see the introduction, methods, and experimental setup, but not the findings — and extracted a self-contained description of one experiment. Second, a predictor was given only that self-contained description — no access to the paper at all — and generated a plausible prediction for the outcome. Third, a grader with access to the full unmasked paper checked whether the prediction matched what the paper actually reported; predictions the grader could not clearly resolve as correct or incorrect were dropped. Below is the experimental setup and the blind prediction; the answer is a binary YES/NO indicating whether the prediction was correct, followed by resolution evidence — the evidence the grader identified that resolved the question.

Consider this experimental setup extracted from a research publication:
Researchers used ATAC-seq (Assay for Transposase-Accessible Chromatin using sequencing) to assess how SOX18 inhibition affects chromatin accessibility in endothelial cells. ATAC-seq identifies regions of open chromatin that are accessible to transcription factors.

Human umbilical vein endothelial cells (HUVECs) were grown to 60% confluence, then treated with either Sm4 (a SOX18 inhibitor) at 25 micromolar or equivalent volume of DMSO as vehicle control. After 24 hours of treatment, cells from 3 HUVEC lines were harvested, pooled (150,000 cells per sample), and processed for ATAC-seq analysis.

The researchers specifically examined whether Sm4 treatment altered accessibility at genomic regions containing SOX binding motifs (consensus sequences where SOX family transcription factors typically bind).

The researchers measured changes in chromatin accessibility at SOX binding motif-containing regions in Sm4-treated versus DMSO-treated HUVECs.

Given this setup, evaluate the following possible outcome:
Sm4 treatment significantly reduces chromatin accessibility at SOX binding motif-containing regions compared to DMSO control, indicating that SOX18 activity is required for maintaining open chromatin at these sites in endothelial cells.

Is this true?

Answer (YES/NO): YES